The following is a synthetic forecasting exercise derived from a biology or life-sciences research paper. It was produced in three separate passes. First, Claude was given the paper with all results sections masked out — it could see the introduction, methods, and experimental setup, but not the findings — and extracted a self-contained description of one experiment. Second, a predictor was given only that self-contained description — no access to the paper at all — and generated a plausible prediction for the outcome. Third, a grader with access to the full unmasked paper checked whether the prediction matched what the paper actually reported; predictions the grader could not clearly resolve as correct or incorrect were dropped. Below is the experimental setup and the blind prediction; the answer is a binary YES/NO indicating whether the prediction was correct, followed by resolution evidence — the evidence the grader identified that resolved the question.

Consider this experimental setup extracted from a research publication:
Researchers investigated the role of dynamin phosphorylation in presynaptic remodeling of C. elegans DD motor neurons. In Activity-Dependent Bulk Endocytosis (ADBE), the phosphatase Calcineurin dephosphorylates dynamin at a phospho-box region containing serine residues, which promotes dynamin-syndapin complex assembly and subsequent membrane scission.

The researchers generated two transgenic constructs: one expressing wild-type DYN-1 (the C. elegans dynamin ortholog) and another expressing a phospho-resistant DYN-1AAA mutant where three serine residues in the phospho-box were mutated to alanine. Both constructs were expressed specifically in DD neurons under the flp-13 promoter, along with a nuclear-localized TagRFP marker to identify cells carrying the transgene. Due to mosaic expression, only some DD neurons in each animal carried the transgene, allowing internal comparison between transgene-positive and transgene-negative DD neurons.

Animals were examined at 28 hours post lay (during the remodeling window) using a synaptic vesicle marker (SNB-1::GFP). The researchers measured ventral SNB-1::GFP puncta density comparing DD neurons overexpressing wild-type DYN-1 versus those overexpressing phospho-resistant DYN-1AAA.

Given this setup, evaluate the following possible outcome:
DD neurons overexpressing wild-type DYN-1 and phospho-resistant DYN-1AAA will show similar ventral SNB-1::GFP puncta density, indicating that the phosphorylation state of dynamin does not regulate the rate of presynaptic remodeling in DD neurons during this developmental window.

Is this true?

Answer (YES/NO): NO